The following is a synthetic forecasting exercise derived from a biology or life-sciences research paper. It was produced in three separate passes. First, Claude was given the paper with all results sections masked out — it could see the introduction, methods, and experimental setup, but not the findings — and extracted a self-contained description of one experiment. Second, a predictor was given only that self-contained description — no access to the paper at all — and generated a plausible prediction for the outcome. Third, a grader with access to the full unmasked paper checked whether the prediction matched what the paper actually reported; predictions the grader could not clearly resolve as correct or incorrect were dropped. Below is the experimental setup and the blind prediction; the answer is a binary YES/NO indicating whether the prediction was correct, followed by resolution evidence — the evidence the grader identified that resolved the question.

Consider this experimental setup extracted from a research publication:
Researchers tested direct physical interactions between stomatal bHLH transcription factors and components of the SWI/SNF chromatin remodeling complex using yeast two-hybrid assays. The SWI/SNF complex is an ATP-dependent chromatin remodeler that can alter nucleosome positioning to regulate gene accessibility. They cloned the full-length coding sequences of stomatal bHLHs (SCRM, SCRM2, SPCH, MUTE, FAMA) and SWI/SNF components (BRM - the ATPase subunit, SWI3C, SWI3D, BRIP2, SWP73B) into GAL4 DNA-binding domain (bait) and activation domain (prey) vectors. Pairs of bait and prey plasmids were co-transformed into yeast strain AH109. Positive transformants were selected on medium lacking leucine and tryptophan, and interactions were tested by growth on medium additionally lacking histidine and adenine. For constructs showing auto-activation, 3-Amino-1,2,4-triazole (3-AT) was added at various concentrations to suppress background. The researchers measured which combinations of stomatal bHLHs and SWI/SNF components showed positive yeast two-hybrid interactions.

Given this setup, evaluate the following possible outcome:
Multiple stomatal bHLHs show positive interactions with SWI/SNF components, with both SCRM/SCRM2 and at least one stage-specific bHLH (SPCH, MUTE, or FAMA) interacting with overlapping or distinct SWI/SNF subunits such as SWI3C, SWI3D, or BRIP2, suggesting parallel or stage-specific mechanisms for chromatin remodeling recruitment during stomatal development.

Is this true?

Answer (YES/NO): YES